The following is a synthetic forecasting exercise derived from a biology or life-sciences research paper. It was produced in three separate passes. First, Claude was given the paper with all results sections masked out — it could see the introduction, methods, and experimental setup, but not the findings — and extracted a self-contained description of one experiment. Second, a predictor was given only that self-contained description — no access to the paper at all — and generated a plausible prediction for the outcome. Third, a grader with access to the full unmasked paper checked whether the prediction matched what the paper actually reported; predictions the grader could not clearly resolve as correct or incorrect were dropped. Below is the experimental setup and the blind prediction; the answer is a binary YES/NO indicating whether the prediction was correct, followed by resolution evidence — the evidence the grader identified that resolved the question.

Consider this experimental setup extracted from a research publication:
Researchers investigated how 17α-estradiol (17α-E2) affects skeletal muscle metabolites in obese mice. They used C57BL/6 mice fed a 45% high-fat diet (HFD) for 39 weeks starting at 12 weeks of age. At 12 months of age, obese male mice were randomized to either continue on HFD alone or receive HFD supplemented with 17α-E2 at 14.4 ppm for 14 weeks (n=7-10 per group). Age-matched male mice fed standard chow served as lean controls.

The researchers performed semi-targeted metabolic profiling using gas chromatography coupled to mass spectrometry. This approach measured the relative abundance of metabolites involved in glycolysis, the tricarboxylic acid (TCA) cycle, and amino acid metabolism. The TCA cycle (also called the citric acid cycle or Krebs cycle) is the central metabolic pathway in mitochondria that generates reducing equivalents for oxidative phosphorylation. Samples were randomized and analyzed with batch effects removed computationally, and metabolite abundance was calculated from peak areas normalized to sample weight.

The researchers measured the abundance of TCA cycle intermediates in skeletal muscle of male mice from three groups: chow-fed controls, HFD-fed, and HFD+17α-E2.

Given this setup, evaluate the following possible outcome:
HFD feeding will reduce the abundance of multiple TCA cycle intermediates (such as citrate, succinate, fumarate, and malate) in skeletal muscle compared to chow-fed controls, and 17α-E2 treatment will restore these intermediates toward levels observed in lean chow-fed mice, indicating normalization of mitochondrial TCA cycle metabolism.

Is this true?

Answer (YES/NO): NO